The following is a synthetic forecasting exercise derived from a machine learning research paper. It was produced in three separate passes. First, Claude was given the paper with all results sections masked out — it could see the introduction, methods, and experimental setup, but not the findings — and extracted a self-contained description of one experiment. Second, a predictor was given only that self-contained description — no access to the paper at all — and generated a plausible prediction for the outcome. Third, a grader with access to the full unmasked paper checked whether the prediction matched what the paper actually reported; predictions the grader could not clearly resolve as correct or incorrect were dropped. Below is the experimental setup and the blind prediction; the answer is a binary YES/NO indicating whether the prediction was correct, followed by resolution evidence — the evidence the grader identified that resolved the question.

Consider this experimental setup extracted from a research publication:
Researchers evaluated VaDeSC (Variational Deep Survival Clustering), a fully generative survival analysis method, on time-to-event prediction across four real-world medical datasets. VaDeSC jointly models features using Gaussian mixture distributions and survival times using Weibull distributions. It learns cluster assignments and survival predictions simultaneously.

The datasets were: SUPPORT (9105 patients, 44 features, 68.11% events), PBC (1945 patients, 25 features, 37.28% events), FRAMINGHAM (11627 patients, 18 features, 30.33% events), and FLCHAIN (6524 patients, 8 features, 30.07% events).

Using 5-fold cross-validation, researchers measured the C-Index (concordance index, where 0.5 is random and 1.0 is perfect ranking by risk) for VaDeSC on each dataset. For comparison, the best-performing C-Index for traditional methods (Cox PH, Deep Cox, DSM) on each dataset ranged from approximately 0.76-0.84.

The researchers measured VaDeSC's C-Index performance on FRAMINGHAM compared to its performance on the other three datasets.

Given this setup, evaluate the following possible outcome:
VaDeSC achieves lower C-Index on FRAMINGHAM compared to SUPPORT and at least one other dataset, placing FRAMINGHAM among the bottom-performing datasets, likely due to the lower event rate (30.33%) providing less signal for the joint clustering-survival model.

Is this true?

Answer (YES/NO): YES